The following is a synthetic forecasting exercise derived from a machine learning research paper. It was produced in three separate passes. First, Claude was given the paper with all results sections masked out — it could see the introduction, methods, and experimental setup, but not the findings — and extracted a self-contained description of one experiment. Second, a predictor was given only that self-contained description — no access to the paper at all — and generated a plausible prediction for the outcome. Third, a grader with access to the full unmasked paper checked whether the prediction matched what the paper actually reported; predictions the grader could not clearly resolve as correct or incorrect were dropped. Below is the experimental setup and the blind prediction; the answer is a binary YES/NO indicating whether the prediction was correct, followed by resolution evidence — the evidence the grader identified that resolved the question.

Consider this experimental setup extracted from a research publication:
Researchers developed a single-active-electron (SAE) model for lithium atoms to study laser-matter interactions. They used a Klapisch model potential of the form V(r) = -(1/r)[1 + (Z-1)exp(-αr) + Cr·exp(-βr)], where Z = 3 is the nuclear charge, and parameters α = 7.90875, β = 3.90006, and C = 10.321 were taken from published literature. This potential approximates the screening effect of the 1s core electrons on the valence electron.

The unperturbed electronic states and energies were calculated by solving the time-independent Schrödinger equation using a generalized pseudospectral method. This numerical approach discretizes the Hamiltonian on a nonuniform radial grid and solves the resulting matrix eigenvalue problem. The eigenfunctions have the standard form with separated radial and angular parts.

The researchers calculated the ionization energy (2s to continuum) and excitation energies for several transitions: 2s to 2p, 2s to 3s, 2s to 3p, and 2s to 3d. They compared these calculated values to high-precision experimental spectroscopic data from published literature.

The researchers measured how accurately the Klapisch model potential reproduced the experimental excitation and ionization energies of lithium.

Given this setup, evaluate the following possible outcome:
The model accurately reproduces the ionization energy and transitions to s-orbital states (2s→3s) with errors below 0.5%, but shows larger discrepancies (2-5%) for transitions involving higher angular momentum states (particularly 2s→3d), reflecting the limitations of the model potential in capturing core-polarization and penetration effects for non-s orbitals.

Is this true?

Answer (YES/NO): NO